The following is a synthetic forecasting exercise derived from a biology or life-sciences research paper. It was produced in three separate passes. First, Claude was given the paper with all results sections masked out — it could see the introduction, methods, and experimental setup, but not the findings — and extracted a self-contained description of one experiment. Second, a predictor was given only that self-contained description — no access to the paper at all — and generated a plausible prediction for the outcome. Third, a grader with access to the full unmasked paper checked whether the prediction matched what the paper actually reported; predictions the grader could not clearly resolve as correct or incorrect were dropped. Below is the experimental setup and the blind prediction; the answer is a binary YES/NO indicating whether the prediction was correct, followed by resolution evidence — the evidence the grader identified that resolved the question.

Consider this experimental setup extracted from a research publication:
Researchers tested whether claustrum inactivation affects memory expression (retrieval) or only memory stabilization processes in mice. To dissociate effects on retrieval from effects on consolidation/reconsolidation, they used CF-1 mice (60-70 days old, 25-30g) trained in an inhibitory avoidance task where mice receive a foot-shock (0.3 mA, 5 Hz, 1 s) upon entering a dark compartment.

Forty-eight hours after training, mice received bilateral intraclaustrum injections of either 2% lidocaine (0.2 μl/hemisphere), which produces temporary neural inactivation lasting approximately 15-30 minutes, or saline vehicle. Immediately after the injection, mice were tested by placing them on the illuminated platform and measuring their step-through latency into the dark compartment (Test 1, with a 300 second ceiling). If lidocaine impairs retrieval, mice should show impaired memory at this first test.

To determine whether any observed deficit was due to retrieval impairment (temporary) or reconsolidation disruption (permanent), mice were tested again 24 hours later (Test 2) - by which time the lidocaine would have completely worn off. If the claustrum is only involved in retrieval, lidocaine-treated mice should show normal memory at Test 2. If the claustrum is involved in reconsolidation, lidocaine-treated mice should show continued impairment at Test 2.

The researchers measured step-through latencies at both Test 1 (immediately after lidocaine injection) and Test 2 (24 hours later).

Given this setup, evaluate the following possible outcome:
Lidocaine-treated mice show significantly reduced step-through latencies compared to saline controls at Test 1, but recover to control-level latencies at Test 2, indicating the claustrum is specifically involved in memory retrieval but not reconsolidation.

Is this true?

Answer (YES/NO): NO